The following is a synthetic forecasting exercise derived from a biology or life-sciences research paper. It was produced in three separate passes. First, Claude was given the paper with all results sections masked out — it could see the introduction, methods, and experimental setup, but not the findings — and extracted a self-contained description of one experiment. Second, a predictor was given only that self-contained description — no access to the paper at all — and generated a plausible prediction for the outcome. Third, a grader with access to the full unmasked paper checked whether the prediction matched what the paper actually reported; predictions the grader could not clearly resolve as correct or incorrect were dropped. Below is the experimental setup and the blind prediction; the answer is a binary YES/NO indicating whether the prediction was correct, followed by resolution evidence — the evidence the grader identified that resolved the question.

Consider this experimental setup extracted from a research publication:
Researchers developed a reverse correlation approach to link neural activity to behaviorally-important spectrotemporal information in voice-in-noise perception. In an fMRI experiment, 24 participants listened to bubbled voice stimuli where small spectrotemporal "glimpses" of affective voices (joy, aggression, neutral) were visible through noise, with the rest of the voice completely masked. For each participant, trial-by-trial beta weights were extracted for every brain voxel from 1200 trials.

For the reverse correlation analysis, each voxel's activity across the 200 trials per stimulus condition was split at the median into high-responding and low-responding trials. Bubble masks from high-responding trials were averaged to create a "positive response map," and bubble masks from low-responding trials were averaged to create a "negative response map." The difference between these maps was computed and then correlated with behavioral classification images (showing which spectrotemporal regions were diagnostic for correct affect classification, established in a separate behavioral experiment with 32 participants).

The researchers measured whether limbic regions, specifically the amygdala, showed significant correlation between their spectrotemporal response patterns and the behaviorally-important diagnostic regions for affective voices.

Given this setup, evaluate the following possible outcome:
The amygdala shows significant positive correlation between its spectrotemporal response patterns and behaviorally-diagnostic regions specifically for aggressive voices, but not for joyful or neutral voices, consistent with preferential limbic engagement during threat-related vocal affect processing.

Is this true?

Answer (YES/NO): NO